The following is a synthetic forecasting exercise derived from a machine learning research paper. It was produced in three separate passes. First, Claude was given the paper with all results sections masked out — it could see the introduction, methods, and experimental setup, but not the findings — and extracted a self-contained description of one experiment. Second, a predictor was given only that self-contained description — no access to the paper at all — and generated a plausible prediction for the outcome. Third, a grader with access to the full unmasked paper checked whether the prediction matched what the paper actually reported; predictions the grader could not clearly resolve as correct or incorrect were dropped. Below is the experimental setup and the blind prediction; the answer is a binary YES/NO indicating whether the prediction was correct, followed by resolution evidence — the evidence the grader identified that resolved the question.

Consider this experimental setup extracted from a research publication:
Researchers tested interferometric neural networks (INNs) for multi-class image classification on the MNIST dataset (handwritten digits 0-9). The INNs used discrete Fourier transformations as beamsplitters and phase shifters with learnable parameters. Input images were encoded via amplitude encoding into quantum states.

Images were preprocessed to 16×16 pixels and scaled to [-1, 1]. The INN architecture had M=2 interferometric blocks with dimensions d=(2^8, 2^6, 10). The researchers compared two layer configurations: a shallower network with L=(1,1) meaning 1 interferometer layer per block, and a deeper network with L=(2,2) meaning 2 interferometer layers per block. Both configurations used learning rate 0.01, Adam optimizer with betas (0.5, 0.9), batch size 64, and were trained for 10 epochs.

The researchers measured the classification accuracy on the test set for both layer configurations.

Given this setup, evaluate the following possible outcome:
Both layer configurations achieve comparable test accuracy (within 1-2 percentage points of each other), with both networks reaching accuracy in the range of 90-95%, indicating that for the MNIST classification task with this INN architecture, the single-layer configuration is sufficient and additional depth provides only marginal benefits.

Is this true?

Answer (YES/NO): NO